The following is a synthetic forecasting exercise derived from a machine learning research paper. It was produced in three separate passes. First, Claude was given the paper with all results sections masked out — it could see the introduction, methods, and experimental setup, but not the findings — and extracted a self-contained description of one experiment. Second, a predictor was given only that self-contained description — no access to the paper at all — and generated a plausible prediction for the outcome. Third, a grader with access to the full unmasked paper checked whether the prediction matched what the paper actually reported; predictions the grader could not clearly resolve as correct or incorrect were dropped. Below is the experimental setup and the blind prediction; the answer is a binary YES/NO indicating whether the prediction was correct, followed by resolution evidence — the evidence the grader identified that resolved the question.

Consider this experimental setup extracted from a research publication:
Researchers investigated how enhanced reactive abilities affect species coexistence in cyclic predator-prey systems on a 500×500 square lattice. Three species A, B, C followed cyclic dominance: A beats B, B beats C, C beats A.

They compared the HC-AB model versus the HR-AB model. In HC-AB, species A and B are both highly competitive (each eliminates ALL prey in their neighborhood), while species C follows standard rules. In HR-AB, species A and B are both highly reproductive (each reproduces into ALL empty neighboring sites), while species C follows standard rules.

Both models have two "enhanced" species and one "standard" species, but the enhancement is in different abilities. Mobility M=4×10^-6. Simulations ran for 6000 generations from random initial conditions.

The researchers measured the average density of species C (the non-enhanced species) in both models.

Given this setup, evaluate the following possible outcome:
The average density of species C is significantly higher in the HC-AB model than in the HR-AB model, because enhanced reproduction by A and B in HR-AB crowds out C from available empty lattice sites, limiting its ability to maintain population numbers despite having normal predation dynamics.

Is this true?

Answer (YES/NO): YES